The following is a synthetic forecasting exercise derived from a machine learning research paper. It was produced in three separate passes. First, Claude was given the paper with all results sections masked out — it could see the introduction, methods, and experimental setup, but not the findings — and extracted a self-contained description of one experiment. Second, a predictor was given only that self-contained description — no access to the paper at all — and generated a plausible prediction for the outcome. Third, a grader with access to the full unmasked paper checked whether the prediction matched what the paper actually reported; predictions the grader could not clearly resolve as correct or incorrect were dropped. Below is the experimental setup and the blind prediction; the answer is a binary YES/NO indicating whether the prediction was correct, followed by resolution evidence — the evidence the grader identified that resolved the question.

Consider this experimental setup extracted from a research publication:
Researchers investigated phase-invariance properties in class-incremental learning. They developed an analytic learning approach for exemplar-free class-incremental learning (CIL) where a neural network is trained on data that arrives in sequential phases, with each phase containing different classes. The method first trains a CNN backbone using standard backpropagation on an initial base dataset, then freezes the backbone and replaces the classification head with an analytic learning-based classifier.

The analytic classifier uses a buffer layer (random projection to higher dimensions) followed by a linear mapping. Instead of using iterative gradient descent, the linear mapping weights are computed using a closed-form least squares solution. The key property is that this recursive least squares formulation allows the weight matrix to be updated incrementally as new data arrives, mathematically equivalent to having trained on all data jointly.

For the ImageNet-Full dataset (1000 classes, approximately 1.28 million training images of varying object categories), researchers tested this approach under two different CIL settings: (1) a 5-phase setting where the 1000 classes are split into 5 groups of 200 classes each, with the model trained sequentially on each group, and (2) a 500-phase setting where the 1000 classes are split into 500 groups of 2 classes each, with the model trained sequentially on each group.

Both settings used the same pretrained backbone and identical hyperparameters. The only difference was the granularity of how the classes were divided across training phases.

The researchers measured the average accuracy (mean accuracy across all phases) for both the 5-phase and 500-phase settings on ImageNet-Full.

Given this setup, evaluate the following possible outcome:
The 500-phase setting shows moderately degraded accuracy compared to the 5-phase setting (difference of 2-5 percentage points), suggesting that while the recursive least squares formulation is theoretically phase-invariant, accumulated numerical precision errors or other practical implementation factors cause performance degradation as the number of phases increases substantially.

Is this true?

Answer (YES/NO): NO